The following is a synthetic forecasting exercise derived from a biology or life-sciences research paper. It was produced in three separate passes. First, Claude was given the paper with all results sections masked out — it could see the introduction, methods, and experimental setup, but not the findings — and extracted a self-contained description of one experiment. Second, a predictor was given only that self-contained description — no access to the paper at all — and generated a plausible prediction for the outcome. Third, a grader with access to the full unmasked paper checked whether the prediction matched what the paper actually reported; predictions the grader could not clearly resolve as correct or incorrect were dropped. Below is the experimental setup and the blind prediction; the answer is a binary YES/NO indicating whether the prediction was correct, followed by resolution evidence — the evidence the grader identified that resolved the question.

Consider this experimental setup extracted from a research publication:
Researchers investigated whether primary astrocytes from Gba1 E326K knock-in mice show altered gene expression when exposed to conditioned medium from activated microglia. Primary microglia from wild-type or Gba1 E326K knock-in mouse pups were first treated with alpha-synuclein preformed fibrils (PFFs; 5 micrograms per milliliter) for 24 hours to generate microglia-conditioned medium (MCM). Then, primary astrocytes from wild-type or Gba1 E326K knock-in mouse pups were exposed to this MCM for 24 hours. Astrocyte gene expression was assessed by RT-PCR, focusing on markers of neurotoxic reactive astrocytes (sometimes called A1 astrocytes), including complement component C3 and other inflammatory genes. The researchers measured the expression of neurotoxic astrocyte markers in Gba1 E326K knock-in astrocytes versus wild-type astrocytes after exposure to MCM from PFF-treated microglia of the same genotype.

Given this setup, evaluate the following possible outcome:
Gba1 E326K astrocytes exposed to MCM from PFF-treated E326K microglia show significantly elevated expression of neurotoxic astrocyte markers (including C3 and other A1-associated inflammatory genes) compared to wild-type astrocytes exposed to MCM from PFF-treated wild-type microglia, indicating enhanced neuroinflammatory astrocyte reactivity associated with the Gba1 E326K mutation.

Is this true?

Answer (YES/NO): YES